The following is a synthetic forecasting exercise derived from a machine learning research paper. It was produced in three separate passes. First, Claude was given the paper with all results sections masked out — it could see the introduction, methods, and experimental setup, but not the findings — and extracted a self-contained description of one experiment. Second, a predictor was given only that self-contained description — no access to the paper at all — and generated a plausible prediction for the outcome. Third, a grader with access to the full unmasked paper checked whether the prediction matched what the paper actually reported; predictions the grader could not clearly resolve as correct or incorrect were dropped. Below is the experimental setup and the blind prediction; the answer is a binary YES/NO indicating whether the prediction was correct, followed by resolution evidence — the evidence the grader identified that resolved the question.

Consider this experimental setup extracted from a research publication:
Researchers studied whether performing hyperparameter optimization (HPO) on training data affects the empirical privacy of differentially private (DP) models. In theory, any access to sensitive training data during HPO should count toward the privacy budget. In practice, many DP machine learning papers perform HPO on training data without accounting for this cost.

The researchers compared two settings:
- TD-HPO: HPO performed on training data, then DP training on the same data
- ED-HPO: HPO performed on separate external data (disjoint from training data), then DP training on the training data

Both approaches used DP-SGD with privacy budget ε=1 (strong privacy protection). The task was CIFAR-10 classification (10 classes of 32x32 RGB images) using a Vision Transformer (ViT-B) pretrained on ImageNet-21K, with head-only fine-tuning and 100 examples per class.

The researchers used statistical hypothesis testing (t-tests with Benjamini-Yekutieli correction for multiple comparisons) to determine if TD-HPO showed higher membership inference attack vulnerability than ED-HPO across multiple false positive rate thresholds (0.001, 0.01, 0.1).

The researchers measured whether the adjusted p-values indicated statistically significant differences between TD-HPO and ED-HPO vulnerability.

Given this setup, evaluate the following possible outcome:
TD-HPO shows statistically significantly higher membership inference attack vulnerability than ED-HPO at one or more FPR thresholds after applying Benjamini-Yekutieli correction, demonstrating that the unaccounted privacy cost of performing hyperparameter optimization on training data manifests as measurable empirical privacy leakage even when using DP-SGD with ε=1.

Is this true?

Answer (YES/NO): NO